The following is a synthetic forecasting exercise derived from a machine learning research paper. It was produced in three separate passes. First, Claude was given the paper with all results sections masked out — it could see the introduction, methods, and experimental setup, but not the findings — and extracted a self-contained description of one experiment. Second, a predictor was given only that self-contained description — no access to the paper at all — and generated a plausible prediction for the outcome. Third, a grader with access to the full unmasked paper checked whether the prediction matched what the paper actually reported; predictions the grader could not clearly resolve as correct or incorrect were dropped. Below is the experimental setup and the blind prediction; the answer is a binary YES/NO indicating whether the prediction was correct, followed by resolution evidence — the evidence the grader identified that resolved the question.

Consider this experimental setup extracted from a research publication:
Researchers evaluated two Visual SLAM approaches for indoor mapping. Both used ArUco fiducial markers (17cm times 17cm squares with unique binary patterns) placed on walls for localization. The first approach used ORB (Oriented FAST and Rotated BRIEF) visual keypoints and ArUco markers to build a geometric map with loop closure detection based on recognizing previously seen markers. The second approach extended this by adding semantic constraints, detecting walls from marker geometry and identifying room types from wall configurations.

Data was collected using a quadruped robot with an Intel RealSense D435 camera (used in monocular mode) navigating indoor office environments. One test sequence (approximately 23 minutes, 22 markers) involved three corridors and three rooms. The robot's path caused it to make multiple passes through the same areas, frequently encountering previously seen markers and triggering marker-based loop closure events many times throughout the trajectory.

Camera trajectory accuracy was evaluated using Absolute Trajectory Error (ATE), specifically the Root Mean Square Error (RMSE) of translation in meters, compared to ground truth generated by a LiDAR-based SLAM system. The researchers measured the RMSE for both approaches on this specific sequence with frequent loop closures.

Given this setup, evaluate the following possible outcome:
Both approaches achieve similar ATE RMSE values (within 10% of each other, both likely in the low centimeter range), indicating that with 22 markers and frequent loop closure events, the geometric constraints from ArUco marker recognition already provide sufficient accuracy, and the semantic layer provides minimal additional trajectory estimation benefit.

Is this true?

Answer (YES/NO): NO